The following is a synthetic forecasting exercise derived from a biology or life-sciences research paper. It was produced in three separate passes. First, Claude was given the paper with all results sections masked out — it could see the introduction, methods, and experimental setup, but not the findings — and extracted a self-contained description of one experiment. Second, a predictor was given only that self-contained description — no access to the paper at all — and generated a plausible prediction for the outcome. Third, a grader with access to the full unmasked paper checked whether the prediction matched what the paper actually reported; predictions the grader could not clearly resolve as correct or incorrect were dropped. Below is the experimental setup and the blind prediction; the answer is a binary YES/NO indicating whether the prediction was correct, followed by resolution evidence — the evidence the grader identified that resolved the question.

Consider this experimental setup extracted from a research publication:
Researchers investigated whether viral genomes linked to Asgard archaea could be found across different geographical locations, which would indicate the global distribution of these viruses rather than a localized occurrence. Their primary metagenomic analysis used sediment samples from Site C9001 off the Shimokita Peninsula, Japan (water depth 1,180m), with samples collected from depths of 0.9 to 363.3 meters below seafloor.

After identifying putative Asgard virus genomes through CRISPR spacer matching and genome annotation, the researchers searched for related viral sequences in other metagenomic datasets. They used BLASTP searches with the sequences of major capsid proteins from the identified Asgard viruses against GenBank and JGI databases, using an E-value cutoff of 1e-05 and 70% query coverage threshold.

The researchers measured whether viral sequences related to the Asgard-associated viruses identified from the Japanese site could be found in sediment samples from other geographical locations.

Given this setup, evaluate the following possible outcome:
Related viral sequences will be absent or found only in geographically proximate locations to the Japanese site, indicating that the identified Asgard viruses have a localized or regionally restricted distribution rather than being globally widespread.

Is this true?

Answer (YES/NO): NO